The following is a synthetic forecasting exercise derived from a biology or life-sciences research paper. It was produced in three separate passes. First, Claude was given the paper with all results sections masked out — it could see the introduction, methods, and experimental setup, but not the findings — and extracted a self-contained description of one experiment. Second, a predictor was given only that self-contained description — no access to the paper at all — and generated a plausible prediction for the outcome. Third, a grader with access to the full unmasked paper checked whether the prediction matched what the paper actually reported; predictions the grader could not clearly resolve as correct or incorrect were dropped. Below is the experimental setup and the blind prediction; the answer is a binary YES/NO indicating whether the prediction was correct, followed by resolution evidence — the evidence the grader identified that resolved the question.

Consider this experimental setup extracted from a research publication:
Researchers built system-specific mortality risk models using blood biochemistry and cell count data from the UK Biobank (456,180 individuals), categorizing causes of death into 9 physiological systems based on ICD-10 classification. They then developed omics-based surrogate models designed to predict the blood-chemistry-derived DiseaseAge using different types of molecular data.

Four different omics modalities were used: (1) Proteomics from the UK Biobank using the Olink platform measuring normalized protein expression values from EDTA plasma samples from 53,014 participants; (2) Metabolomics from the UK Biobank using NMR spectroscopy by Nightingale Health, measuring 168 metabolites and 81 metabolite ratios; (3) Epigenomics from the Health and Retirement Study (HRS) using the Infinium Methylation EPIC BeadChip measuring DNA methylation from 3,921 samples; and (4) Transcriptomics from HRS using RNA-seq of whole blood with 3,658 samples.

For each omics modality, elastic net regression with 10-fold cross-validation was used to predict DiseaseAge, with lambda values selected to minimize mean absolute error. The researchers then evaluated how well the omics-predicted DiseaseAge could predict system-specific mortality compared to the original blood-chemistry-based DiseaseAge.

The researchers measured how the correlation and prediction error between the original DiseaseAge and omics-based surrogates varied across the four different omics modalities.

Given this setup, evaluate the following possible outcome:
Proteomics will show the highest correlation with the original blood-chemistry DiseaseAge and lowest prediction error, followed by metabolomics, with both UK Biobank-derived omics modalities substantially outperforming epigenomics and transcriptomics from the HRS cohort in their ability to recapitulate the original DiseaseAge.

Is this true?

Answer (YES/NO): NO